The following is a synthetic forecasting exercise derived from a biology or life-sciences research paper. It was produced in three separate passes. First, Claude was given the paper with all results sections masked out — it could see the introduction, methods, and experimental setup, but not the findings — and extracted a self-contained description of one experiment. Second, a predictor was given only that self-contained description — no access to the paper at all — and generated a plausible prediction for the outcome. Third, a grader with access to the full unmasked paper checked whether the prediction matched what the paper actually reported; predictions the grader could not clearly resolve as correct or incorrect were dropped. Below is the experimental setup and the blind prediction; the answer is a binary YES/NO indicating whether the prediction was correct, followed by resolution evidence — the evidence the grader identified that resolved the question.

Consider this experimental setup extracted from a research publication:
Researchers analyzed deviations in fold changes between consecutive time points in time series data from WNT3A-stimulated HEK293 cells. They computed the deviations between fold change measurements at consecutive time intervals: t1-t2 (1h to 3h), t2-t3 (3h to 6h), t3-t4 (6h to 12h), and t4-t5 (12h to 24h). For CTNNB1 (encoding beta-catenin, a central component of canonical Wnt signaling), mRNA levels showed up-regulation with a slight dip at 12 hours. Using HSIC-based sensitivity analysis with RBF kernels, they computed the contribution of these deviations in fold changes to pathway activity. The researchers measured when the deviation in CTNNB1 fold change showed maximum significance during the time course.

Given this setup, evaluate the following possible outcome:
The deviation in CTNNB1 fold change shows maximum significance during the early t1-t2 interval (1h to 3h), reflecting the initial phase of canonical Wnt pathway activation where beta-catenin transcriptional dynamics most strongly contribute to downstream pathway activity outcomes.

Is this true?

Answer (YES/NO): NO